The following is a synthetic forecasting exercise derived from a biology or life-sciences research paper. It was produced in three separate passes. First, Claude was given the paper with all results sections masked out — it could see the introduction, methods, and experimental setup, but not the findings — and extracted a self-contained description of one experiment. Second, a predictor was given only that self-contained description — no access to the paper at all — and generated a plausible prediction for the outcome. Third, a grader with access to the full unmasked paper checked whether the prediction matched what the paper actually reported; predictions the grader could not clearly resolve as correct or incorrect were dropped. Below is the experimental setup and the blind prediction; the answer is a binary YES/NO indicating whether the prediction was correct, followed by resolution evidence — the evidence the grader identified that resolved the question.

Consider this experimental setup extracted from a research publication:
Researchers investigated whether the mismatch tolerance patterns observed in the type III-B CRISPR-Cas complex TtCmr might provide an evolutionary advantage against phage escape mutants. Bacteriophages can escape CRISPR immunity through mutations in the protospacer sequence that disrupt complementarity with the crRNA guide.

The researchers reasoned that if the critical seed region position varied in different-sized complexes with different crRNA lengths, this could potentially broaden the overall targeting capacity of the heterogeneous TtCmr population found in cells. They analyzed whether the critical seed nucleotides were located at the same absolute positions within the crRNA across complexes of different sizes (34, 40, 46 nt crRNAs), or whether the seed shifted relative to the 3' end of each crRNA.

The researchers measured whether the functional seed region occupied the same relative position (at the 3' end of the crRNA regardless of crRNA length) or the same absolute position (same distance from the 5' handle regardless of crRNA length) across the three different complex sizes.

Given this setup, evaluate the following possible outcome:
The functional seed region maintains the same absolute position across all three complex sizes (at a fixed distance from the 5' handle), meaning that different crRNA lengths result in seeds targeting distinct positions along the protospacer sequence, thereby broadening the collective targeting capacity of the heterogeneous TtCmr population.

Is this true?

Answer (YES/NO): NO